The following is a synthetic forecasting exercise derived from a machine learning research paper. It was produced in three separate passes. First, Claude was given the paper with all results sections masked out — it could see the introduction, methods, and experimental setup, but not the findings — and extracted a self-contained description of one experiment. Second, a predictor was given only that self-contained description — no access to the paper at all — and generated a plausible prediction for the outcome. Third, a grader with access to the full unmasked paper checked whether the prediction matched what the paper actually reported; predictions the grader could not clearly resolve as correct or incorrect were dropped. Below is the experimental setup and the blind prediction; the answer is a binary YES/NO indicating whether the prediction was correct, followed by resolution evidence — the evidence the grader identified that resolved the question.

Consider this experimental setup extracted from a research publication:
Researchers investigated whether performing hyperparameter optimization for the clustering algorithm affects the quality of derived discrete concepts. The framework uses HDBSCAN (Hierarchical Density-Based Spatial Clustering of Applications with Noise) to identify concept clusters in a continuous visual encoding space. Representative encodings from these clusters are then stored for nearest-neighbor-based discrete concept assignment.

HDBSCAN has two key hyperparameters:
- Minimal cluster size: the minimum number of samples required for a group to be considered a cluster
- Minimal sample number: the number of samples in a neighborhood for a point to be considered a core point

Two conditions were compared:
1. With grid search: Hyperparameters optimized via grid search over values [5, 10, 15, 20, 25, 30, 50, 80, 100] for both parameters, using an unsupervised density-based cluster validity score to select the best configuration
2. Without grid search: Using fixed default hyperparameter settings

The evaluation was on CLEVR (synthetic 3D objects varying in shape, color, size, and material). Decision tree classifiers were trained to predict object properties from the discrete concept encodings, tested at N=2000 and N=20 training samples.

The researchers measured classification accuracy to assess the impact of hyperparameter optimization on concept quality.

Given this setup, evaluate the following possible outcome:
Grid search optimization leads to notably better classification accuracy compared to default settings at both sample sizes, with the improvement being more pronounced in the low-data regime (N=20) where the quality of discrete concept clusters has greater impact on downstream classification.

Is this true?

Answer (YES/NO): NO